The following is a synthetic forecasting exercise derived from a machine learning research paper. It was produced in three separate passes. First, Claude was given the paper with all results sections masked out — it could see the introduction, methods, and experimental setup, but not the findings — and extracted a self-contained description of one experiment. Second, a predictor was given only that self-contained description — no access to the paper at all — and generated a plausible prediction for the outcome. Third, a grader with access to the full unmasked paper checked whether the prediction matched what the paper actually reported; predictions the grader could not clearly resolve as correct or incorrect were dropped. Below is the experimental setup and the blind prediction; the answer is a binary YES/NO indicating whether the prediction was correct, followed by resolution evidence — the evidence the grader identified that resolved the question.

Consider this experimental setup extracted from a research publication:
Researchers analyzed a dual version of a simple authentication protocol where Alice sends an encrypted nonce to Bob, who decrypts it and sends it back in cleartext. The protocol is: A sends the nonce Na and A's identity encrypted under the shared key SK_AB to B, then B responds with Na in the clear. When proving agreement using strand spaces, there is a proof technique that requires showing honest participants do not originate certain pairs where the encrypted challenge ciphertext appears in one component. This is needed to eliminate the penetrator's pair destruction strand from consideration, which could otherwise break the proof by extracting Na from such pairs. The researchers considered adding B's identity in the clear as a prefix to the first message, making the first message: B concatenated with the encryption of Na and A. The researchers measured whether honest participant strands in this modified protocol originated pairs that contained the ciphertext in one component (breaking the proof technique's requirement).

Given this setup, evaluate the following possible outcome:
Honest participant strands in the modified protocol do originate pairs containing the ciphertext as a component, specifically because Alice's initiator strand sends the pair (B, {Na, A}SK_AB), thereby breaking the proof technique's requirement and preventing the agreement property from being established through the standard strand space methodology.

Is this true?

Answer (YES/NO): YES